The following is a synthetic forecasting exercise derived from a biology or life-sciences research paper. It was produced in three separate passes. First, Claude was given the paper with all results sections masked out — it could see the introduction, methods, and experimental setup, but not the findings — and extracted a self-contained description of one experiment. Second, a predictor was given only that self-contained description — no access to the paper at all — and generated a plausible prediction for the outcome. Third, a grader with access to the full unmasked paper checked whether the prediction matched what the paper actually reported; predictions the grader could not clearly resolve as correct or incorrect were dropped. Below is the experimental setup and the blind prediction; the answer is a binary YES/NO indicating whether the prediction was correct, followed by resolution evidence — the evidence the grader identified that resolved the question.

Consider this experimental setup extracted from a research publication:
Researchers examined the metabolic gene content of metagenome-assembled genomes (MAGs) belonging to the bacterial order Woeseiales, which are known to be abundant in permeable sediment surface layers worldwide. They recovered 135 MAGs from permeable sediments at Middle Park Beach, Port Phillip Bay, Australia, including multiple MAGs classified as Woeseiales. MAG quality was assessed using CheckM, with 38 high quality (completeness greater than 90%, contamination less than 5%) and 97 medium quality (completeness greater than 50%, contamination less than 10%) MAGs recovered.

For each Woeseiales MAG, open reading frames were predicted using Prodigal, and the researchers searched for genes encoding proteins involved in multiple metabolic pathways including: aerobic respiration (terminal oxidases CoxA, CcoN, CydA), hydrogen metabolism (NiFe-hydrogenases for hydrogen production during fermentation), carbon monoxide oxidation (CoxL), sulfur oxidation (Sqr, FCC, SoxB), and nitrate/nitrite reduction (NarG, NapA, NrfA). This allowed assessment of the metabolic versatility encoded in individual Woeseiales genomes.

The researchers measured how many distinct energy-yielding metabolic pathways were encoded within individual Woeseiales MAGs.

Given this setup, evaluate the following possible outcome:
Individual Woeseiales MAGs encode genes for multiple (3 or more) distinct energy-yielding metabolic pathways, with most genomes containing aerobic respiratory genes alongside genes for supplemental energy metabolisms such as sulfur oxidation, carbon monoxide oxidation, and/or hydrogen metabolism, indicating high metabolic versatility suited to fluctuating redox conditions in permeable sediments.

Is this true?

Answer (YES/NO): YES